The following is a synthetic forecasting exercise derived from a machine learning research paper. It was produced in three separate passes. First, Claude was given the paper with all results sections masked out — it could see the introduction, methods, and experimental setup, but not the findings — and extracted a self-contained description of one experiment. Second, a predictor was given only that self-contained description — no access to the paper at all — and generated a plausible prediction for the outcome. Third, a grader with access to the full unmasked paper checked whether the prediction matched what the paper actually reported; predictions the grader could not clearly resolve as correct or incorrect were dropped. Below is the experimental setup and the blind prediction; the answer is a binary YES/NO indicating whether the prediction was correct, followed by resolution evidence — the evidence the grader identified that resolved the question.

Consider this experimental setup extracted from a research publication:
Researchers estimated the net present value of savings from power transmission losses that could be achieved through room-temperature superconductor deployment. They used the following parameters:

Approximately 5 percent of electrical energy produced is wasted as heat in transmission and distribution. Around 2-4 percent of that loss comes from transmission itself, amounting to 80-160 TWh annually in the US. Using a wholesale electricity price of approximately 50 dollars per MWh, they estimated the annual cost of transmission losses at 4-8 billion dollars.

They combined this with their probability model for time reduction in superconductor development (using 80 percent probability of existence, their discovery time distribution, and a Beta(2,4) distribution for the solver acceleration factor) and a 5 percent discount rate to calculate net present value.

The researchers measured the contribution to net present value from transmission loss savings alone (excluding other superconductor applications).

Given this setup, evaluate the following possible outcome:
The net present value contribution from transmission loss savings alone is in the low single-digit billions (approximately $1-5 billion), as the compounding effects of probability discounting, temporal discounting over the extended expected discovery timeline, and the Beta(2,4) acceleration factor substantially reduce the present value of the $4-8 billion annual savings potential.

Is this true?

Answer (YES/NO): NO